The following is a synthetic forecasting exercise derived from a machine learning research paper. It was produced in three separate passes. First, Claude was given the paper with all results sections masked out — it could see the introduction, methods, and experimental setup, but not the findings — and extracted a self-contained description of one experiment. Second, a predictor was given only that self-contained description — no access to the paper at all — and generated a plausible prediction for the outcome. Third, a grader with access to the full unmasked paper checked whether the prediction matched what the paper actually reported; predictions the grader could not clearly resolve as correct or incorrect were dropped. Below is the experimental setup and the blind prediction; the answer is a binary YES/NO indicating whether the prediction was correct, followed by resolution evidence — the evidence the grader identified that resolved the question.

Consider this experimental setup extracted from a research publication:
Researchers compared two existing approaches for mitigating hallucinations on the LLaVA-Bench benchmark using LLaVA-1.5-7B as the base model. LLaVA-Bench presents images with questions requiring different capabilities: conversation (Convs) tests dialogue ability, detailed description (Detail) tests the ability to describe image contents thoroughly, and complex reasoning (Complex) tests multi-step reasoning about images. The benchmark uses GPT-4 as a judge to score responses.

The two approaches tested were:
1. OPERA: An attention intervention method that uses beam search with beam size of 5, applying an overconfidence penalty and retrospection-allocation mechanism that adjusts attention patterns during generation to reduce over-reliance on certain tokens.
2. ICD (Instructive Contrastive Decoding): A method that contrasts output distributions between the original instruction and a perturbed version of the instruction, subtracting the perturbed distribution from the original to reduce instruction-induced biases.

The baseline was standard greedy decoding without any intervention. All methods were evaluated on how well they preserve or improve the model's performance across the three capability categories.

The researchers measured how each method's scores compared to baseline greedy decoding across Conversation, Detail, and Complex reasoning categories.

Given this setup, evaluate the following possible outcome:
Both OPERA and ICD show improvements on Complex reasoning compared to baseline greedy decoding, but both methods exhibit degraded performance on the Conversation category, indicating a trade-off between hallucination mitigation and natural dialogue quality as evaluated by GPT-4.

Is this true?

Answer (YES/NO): NO